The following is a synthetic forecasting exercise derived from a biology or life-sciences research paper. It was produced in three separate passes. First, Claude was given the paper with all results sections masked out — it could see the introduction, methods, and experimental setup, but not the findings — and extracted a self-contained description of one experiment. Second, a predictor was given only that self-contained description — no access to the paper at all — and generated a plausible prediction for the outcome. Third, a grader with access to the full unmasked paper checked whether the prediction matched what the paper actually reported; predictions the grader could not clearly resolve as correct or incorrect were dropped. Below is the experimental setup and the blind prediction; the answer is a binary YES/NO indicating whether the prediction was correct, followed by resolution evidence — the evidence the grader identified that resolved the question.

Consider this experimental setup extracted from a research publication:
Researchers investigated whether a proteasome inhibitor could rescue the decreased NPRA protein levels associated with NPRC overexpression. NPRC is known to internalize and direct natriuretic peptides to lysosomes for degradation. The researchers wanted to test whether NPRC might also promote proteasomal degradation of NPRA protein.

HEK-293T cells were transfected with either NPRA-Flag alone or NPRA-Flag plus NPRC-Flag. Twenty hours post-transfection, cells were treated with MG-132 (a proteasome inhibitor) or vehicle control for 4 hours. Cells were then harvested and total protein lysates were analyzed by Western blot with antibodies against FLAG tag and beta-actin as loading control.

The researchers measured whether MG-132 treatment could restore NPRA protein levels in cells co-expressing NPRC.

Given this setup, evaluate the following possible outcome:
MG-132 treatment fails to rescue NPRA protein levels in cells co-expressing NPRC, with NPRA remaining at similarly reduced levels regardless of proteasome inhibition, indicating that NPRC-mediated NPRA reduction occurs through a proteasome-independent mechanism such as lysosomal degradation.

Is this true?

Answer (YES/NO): NO